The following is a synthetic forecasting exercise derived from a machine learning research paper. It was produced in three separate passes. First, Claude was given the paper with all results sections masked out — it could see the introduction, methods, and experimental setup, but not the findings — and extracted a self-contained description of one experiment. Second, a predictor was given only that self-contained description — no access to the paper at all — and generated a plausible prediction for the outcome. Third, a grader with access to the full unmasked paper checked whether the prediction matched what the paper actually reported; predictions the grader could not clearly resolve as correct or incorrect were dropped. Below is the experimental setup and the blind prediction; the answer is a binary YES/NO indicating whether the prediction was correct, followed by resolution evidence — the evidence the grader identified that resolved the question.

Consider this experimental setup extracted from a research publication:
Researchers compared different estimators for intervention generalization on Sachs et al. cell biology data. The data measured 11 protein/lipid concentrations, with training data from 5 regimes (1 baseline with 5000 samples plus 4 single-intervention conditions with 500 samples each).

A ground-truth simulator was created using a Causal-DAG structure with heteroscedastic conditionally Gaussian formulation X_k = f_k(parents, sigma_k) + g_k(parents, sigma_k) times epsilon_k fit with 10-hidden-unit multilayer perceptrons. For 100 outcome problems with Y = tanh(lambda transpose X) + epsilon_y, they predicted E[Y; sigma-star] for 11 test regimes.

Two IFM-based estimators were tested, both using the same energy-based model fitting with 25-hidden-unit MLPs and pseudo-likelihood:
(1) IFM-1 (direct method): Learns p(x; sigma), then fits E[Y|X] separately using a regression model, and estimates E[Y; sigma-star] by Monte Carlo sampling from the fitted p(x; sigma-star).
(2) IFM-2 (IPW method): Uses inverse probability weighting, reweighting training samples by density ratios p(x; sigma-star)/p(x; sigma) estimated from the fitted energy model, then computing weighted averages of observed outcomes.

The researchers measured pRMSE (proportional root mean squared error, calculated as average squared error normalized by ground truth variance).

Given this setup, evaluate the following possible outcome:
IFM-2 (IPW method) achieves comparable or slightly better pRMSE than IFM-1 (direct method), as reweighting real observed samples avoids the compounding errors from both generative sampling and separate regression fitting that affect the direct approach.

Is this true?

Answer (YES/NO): NO